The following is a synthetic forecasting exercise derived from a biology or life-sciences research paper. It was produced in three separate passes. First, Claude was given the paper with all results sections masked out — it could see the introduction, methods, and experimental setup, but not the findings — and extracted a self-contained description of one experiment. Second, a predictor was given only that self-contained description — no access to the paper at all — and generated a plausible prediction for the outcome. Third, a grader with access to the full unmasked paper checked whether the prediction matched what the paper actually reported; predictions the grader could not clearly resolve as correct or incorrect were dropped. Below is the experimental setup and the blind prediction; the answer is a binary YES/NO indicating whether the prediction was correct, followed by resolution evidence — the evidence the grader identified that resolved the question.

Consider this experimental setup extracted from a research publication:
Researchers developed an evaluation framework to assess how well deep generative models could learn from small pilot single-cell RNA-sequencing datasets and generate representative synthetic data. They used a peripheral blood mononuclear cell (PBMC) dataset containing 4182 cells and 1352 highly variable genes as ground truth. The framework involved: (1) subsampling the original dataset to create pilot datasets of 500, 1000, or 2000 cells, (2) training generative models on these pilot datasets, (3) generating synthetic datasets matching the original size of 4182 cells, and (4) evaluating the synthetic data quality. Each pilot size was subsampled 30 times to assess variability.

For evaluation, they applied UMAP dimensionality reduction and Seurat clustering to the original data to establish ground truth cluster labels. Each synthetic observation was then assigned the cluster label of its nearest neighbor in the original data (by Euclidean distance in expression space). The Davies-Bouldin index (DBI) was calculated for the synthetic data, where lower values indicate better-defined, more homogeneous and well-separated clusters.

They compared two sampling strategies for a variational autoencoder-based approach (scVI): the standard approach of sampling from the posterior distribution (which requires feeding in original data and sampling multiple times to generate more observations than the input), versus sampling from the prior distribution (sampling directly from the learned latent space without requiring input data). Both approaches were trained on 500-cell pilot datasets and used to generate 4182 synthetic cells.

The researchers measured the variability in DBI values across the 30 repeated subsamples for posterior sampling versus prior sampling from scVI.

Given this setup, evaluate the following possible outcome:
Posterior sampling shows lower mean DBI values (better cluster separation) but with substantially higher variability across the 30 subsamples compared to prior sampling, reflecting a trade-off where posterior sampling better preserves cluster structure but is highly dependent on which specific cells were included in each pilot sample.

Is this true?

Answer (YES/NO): NO